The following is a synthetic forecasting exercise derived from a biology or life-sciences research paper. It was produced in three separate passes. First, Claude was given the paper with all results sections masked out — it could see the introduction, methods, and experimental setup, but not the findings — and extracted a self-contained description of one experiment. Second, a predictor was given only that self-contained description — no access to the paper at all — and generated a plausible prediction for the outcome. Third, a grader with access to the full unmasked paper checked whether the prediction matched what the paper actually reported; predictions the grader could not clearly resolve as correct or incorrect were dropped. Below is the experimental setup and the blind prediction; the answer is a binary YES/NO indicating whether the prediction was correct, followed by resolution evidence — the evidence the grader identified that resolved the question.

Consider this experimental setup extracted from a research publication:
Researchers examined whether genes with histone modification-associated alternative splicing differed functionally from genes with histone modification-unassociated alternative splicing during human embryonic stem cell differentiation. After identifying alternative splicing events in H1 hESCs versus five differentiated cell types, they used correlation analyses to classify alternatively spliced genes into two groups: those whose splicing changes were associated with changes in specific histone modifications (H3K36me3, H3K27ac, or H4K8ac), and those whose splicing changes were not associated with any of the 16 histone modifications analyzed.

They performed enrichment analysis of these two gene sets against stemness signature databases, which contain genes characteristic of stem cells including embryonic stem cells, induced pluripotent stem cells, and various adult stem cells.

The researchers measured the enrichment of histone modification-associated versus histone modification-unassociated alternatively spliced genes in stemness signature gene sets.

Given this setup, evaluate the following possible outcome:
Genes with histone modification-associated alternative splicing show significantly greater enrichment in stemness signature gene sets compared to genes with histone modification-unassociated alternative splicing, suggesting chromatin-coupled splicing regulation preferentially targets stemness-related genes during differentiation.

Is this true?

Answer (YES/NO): YES